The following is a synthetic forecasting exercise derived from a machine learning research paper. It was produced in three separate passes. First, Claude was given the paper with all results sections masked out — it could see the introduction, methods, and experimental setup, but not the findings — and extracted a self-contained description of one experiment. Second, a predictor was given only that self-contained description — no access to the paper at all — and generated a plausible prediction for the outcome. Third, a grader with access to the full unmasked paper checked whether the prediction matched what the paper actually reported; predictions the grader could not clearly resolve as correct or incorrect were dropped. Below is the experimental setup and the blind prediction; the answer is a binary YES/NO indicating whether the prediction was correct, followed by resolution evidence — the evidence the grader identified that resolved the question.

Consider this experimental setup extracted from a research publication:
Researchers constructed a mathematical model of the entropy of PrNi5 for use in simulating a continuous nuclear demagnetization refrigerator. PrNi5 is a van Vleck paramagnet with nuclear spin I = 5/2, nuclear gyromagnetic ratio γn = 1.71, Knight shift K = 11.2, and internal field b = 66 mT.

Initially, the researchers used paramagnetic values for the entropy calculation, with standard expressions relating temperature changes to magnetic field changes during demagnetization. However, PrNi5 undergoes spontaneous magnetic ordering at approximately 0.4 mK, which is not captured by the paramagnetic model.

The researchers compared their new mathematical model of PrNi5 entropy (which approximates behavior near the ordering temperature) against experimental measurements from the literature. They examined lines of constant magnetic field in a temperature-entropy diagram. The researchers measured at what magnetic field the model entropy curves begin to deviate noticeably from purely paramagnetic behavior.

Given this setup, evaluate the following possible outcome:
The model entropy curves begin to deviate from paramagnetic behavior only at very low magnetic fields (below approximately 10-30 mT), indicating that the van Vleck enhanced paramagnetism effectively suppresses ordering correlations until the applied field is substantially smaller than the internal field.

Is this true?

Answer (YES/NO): NO